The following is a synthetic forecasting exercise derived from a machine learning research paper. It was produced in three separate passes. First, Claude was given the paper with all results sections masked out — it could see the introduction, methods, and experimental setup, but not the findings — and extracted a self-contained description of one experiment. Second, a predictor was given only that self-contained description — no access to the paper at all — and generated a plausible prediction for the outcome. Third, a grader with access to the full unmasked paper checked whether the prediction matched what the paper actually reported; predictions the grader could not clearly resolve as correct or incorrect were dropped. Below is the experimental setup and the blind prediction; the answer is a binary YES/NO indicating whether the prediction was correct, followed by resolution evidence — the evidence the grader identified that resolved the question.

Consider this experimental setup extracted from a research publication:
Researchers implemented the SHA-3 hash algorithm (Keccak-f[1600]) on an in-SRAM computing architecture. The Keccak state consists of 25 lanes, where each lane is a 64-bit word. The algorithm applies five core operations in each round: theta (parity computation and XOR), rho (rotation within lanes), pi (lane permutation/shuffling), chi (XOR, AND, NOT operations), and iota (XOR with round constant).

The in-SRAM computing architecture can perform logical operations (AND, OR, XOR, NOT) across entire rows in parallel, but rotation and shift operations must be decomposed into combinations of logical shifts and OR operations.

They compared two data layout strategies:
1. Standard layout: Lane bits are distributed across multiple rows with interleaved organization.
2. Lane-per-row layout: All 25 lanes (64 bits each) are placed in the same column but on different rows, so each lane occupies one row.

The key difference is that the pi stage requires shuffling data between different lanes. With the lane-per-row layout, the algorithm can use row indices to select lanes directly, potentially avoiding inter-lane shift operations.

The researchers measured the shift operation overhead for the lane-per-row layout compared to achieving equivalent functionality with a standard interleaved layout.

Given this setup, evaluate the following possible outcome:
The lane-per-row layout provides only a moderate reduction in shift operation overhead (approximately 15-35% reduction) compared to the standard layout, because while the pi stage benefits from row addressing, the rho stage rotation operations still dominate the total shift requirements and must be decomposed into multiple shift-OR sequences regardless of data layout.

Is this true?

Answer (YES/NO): NO